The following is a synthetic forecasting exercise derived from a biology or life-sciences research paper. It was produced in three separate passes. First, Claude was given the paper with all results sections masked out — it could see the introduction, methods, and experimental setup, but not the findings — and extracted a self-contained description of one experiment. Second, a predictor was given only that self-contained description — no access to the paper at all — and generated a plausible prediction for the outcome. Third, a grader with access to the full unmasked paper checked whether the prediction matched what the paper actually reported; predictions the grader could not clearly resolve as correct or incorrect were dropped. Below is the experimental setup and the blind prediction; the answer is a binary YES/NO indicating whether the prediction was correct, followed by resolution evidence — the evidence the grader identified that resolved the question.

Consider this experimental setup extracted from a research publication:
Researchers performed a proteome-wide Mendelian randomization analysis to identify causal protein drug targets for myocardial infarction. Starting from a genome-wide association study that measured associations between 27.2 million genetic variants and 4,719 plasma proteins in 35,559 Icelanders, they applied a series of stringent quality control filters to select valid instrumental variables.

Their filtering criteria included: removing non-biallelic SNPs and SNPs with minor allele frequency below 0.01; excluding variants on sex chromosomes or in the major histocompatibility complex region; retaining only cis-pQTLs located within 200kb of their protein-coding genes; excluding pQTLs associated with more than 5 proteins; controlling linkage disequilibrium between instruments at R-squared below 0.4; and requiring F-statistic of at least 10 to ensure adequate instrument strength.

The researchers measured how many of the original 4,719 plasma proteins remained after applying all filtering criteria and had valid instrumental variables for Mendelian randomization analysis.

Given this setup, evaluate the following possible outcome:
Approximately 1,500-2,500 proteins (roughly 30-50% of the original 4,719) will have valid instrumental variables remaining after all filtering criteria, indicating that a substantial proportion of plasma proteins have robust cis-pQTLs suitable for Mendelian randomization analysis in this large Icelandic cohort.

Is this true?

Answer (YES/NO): NO